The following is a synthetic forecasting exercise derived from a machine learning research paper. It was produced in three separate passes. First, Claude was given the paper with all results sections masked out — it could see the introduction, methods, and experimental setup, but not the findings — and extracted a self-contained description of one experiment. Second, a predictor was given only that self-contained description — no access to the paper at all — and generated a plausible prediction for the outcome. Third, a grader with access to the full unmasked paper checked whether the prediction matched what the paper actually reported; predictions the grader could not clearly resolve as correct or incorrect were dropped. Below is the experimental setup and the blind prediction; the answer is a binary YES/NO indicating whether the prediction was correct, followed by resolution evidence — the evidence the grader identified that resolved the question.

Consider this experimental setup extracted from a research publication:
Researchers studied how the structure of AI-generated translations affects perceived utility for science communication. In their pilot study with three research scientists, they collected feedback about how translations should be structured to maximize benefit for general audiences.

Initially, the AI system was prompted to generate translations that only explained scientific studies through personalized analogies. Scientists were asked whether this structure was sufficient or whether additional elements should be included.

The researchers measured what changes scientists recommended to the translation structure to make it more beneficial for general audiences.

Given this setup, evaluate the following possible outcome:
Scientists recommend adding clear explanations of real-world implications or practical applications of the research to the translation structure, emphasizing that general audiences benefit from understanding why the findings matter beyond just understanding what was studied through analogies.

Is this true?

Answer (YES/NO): YES